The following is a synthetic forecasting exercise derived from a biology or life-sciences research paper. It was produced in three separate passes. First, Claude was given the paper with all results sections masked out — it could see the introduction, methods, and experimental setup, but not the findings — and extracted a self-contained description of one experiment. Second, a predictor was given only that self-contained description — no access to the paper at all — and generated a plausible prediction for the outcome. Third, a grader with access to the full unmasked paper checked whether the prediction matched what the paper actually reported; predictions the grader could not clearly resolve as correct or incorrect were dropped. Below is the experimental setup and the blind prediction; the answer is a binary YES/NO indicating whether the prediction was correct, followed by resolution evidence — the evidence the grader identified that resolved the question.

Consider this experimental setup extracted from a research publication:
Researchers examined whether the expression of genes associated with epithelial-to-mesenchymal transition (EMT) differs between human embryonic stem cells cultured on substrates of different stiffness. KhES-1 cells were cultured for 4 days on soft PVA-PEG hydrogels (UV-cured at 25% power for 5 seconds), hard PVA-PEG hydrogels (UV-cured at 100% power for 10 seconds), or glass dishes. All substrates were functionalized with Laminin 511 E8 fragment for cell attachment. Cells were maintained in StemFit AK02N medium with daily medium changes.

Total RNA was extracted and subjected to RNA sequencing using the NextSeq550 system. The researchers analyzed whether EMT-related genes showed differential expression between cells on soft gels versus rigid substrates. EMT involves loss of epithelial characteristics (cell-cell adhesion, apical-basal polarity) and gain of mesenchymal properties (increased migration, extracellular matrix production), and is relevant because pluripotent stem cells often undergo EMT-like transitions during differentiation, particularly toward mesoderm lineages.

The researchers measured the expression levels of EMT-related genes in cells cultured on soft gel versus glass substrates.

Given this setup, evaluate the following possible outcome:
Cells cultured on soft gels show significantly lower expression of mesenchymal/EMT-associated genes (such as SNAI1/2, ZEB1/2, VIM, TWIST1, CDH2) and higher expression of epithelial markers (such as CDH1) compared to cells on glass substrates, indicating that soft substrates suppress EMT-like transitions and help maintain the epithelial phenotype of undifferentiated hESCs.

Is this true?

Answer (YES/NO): NO